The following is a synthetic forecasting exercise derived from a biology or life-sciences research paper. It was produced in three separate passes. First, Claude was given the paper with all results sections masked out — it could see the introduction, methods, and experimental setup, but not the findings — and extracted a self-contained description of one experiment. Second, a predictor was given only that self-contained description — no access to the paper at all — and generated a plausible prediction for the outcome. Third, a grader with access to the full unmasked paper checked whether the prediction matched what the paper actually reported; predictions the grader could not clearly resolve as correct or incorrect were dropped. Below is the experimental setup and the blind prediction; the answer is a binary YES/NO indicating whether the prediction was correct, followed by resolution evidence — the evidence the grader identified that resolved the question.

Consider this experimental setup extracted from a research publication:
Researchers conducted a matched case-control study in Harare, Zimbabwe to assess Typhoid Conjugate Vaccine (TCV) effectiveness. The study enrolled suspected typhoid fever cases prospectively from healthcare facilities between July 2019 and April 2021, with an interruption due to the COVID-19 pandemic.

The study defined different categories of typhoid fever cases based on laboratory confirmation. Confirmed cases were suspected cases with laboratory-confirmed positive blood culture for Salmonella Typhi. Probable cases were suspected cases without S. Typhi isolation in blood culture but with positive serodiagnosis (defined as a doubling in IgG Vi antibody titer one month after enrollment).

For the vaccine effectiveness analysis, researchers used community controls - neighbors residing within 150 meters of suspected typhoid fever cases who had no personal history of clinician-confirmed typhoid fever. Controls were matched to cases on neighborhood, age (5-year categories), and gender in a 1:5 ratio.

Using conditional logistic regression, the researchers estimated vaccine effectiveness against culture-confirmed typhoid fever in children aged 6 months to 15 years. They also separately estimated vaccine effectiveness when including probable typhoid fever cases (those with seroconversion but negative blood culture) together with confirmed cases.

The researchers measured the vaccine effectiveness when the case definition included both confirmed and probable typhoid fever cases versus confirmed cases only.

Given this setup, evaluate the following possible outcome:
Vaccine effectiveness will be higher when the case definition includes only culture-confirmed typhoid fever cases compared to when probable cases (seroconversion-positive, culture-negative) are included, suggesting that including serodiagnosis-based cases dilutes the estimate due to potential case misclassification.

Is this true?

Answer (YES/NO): YES